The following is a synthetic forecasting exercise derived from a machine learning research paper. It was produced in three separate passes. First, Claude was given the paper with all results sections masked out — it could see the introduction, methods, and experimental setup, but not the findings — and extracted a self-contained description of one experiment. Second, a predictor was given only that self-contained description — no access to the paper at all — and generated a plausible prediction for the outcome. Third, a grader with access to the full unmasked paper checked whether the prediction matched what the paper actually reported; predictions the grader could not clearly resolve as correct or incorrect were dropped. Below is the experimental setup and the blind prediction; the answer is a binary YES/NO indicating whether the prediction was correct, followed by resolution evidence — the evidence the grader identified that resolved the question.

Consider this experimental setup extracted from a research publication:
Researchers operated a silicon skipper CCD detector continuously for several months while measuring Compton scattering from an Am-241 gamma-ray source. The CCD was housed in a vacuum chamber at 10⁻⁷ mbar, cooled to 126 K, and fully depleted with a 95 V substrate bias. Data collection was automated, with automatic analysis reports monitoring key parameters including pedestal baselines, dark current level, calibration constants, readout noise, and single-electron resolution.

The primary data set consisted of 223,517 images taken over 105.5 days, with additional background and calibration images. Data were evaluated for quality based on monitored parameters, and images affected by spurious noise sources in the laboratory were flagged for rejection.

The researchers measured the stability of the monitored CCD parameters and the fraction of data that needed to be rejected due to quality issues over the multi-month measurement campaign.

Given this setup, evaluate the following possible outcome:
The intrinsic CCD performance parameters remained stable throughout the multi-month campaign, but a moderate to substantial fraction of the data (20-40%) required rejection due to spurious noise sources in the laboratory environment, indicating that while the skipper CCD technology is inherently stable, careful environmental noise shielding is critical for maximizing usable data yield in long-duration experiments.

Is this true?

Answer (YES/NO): NO